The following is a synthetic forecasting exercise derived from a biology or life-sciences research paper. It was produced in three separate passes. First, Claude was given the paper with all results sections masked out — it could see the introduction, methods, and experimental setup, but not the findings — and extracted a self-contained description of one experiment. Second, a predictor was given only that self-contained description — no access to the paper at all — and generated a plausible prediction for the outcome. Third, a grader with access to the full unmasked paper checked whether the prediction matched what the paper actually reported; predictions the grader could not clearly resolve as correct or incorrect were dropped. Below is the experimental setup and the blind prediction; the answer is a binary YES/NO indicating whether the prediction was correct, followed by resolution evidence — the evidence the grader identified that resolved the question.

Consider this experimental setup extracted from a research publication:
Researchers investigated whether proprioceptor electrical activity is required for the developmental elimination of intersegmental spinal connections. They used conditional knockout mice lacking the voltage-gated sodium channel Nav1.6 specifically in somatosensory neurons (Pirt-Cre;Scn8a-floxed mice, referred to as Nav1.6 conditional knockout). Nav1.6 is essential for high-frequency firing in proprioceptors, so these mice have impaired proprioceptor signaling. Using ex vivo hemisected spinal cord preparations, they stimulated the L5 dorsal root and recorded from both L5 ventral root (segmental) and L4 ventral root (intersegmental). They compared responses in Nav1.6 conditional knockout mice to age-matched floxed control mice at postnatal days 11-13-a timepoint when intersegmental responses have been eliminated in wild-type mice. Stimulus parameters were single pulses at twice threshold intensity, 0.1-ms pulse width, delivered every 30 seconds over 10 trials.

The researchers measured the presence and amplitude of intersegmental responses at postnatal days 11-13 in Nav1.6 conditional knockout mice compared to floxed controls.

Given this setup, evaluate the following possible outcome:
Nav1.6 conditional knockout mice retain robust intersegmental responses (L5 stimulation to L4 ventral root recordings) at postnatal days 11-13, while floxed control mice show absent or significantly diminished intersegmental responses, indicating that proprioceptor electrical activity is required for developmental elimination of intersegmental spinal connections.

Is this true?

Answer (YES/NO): YES